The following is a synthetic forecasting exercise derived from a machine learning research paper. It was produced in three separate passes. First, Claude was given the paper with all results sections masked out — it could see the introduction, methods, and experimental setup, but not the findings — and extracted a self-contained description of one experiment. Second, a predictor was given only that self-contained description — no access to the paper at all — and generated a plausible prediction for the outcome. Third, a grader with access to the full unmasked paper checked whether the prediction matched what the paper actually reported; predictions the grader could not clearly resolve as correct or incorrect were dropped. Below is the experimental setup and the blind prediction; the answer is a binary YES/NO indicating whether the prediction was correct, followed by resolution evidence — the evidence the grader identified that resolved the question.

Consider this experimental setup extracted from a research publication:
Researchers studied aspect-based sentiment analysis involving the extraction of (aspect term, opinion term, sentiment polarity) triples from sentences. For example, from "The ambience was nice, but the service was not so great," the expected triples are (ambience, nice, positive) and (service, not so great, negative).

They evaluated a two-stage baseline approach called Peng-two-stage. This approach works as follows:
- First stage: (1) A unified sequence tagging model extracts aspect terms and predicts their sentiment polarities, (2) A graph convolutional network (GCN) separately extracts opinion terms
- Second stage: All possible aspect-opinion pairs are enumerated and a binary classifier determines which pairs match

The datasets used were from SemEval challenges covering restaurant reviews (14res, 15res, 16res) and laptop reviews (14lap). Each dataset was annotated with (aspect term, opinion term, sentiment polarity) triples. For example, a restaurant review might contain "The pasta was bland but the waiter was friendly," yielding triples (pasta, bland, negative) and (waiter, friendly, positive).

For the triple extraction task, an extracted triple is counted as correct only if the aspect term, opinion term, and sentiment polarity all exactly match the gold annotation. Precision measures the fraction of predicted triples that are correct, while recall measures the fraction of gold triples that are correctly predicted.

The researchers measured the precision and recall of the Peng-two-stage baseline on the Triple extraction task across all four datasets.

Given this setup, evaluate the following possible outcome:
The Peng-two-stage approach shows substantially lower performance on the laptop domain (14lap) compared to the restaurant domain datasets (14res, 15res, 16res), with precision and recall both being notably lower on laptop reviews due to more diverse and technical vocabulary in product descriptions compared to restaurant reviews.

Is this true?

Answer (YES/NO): NO